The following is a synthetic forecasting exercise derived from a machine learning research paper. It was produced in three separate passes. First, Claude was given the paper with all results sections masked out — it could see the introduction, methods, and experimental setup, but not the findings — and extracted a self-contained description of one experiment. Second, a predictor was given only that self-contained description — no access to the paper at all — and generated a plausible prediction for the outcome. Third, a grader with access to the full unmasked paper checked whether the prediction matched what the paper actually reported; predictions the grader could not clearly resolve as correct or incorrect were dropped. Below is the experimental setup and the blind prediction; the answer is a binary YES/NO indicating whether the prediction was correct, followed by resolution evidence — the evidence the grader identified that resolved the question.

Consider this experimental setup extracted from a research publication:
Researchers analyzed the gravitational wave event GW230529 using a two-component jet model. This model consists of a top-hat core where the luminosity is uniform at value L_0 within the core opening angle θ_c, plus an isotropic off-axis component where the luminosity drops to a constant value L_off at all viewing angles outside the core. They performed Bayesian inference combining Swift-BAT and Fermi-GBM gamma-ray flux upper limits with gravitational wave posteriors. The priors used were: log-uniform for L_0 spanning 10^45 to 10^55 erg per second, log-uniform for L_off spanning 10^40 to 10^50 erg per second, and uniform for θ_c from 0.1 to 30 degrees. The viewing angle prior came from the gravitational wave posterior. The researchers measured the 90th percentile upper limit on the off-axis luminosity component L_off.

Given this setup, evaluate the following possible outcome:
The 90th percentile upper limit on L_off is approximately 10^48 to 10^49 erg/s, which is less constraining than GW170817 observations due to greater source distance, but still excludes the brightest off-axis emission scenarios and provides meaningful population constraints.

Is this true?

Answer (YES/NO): NO